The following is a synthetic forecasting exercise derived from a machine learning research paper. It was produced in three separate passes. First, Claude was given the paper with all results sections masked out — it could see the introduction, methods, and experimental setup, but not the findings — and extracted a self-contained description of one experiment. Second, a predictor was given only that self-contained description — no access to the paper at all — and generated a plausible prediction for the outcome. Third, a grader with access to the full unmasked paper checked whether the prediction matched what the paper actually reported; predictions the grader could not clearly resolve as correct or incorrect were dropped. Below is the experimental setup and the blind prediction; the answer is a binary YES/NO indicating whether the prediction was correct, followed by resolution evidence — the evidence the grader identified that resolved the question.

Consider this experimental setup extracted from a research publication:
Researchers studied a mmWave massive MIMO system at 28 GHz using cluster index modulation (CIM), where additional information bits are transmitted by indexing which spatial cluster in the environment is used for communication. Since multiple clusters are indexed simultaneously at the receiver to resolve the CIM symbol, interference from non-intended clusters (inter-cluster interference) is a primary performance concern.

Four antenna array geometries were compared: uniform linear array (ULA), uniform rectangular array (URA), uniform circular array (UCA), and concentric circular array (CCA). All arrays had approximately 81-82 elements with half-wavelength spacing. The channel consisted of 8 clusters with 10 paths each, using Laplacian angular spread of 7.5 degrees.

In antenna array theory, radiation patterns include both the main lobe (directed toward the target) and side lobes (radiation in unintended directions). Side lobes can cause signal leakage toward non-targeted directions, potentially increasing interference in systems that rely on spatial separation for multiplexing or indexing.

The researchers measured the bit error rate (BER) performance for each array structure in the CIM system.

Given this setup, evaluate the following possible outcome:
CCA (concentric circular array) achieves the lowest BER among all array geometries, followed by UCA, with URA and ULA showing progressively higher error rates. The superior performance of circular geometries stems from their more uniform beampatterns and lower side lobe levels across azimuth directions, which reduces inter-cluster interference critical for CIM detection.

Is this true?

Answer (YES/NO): NO